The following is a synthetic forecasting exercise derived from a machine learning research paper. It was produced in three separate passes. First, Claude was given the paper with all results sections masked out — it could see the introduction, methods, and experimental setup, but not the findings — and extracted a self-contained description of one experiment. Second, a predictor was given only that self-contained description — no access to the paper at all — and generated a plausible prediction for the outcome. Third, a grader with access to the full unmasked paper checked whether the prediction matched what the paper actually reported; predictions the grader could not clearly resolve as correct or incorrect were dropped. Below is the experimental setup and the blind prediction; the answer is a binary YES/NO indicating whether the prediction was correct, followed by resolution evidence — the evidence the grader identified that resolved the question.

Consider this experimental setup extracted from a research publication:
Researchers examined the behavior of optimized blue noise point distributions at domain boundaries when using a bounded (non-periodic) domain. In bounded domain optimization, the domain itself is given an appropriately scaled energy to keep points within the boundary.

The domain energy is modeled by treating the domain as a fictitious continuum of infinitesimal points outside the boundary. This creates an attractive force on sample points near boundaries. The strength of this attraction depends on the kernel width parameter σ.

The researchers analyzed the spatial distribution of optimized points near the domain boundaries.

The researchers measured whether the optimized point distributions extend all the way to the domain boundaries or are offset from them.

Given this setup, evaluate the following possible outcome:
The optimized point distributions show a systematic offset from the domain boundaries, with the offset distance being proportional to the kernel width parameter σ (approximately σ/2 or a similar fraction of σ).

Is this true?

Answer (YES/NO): YES